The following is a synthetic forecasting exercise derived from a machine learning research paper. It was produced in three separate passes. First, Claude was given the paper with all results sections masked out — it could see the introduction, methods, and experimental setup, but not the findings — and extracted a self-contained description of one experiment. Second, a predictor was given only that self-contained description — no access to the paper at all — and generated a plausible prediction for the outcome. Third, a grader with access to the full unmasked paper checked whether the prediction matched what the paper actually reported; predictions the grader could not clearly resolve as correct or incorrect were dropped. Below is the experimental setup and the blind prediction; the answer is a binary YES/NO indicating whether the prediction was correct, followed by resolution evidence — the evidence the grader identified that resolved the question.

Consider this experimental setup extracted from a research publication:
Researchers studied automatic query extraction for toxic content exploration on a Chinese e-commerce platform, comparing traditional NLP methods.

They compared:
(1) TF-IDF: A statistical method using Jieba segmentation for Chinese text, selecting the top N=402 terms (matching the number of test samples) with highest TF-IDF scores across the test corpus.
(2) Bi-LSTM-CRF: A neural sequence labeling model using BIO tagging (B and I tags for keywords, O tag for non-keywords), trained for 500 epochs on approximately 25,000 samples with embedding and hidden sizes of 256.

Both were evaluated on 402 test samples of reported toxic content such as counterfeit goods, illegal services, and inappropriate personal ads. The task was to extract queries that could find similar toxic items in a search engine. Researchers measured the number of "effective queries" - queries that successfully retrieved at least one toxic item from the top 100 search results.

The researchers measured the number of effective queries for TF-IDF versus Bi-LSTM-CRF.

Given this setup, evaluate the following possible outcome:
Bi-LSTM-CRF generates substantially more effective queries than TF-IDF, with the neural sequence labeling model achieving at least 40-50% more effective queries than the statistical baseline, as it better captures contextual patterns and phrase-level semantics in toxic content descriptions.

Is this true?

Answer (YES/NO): NO